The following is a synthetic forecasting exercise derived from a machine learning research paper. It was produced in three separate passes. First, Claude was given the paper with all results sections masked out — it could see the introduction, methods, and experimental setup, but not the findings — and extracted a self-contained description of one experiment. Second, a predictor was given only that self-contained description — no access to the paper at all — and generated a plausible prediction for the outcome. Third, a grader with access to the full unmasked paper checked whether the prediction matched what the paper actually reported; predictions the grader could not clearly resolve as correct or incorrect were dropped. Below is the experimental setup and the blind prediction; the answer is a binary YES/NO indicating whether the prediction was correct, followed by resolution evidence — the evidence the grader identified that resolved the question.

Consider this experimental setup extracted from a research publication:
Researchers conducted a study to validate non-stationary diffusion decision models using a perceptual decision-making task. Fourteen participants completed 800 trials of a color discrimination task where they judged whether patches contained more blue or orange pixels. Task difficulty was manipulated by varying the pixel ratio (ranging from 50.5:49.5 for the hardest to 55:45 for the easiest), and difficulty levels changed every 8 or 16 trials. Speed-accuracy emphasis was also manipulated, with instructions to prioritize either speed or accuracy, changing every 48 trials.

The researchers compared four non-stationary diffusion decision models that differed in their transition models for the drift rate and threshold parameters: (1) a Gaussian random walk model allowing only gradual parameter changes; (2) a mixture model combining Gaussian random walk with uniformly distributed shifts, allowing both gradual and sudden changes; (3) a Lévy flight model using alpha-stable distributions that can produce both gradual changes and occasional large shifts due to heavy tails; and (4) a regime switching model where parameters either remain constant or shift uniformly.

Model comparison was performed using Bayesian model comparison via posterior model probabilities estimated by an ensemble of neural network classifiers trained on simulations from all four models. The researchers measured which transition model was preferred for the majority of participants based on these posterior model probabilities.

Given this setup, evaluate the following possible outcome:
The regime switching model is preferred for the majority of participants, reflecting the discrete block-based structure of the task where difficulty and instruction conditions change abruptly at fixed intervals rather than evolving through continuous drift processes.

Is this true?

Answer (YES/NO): NO